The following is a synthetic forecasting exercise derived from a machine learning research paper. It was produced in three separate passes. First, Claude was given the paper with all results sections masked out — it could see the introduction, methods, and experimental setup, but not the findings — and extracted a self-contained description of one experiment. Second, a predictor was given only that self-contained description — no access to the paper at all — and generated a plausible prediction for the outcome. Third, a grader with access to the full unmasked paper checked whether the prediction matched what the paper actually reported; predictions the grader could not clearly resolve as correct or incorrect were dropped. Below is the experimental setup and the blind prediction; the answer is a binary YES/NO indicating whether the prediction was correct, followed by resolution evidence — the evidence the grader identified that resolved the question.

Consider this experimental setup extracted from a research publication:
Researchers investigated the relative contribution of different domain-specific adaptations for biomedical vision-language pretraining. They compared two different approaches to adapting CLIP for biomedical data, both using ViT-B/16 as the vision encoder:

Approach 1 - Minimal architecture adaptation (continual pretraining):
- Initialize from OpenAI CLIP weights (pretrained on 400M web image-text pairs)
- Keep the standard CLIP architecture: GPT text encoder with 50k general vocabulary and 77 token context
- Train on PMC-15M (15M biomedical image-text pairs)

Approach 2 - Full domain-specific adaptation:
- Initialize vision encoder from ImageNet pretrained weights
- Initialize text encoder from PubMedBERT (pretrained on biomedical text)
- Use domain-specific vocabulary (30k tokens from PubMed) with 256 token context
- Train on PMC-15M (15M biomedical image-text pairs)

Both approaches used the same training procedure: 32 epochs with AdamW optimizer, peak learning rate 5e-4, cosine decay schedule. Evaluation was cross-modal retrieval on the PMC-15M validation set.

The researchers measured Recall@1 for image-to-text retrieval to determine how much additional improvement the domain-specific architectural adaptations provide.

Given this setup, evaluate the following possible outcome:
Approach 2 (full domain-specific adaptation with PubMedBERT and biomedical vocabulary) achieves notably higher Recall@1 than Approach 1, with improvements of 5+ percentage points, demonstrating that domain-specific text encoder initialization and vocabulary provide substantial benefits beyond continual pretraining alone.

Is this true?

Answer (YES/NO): NO